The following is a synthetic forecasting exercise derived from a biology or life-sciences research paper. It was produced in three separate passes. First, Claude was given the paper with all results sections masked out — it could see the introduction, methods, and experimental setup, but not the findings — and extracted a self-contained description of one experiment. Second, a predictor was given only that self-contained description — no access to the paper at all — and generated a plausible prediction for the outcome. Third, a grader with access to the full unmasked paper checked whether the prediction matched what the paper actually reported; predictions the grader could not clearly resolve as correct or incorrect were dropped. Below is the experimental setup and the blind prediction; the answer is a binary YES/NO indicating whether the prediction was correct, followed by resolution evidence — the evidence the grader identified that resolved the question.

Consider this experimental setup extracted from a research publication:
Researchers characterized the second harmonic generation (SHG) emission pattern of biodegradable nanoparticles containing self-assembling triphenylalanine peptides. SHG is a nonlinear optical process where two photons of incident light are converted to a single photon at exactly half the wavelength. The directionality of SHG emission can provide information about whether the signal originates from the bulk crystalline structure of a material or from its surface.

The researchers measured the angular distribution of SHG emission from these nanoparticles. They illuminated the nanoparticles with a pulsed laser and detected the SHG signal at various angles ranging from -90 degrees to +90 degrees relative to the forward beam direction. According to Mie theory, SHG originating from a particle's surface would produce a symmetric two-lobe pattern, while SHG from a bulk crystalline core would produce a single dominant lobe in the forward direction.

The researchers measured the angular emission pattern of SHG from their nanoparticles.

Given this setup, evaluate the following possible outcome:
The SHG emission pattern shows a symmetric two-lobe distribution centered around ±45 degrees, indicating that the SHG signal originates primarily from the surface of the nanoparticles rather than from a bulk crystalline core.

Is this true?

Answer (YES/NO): NO